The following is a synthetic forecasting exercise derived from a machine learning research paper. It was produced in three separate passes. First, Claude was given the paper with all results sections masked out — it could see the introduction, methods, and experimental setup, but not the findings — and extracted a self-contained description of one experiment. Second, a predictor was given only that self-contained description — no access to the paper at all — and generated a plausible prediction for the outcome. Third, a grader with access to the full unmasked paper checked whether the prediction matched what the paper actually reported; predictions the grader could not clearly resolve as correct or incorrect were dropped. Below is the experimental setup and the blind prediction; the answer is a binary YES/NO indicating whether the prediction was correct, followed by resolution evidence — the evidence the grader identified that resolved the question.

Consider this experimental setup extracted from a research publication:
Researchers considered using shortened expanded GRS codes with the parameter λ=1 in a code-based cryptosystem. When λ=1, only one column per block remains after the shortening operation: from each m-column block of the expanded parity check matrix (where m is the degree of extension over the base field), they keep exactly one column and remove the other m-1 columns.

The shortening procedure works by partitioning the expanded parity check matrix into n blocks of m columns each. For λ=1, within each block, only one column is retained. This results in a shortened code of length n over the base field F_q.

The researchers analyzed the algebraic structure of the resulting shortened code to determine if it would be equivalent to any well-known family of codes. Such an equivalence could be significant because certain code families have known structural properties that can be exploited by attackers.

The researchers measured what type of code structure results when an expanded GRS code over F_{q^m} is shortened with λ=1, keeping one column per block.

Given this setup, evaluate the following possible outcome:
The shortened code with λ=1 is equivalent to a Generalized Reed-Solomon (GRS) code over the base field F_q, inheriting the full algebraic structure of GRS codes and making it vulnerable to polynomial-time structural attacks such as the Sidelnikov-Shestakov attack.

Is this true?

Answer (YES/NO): NO